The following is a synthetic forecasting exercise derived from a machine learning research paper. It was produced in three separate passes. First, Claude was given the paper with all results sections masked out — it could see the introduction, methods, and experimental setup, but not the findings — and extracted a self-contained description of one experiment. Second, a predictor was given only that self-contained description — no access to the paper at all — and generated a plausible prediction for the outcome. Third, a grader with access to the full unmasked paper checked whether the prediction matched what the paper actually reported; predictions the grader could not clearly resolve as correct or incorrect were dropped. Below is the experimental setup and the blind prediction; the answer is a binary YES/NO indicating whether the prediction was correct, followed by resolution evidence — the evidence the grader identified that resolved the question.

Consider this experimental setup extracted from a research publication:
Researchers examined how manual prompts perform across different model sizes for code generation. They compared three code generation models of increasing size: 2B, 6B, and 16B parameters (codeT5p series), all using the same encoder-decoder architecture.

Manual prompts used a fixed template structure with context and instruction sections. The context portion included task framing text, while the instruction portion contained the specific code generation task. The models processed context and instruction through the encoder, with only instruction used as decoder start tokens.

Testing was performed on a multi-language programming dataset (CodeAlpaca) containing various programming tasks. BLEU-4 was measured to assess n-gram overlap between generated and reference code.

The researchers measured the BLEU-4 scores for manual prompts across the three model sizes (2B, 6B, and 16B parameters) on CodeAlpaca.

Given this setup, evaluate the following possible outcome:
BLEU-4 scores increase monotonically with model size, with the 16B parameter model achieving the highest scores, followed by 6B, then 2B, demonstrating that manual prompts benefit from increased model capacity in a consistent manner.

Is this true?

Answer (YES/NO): NO